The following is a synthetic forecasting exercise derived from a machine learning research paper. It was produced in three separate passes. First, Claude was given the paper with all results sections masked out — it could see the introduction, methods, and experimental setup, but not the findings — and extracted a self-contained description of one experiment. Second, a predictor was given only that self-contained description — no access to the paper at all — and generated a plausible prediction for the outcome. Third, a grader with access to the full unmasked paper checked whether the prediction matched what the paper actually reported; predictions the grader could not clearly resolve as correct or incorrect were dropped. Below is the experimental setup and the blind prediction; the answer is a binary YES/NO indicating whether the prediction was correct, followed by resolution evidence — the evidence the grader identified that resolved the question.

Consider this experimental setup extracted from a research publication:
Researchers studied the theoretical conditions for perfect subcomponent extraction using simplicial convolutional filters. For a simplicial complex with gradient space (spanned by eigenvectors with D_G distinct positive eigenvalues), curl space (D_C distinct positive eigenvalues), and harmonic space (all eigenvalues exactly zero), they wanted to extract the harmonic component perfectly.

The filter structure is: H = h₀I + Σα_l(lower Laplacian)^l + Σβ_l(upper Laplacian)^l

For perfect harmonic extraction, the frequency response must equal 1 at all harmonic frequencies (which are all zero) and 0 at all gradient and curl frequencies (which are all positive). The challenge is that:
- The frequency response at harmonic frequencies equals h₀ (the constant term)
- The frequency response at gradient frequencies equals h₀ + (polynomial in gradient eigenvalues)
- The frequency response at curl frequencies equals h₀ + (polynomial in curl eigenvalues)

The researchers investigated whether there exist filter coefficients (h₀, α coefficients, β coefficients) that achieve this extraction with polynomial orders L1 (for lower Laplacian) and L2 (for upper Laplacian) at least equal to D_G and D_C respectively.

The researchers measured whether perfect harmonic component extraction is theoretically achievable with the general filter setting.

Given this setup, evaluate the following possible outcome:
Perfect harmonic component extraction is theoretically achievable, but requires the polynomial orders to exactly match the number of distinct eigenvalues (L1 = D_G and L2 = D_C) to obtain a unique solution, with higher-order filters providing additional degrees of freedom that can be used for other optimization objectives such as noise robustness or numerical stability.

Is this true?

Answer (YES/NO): NO